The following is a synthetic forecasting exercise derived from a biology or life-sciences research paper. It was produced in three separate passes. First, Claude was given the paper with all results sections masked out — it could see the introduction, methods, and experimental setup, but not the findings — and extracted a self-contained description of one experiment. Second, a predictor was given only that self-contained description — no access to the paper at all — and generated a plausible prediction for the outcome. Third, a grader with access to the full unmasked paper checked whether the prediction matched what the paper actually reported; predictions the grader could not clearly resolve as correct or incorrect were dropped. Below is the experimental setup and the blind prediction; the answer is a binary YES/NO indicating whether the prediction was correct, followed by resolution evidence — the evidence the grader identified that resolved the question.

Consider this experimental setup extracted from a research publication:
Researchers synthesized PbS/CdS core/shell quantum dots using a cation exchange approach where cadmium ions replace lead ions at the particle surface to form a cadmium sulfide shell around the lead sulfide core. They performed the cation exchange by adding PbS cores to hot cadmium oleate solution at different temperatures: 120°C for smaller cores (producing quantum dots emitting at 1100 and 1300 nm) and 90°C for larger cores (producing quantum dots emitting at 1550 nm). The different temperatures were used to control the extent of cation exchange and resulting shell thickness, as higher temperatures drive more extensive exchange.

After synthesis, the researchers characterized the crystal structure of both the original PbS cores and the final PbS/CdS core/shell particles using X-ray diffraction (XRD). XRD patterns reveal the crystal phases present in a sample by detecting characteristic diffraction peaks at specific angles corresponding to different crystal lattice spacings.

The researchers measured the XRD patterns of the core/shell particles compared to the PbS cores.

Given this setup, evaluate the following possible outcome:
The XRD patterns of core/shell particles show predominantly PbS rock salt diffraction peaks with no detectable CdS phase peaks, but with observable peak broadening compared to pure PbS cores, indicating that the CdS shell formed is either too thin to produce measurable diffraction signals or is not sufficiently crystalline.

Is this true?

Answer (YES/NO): NO